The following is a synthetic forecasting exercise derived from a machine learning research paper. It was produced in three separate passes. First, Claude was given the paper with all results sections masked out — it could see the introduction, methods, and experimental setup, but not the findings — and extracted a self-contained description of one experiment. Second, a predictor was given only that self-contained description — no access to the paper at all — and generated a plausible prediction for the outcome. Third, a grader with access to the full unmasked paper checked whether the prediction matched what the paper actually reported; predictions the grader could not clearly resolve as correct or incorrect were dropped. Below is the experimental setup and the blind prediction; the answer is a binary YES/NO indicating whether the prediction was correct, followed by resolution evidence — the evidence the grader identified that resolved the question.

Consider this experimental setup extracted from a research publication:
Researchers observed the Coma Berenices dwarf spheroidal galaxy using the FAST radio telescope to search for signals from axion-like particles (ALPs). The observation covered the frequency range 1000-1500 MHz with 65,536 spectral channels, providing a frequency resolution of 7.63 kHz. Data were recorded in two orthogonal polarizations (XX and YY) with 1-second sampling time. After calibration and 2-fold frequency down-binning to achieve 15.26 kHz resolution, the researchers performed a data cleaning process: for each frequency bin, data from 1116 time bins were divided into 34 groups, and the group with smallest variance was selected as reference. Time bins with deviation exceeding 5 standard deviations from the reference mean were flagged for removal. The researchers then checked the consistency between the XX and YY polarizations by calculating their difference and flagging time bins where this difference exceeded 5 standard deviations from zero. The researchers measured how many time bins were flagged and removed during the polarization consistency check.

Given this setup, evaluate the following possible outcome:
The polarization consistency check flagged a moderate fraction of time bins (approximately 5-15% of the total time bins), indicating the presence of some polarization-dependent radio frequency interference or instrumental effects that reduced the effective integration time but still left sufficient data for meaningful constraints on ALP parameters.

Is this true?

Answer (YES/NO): NO